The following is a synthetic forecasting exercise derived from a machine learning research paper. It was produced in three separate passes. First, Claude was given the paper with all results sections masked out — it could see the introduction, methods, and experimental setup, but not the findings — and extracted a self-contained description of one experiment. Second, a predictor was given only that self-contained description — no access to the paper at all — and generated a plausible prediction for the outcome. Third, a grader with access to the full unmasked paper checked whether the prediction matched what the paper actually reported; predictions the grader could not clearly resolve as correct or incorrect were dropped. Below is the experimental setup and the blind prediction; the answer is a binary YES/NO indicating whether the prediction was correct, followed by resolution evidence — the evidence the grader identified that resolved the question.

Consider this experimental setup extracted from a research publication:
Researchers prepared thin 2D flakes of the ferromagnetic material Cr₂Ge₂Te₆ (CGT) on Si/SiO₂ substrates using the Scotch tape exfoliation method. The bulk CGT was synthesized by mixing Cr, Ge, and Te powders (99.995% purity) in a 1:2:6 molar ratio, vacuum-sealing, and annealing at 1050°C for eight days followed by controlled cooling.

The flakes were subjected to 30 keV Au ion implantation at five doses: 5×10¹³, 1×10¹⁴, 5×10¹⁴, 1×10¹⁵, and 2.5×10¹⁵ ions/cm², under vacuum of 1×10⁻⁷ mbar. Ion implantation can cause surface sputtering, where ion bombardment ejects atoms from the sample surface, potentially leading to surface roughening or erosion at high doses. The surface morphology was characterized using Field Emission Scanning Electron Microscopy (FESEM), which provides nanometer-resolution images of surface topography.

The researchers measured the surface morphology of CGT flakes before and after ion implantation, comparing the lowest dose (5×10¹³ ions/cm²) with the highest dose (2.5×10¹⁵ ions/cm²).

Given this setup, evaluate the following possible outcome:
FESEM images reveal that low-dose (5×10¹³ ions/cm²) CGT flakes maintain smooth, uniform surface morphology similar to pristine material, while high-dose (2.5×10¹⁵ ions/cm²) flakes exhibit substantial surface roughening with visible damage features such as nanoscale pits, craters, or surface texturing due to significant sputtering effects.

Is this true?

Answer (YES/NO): NO